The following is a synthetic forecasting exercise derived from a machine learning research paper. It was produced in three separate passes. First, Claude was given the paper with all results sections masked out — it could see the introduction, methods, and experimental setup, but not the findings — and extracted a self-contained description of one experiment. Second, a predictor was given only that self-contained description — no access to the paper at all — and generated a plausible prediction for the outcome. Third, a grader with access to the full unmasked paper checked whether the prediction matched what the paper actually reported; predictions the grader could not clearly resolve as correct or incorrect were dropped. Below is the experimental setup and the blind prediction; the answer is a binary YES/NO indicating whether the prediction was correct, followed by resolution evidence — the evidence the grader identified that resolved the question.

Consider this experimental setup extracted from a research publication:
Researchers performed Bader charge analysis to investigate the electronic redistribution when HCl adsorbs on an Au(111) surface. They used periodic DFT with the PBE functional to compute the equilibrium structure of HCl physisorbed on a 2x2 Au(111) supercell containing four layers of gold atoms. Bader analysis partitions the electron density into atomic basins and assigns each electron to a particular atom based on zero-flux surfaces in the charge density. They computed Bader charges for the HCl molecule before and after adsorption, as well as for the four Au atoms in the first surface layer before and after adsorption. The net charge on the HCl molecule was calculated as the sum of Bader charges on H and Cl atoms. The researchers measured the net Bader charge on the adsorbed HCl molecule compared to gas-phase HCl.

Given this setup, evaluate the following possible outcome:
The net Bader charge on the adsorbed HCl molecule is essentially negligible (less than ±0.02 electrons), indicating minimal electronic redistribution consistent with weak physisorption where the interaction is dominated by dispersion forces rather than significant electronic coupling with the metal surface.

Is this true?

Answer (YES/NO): YES